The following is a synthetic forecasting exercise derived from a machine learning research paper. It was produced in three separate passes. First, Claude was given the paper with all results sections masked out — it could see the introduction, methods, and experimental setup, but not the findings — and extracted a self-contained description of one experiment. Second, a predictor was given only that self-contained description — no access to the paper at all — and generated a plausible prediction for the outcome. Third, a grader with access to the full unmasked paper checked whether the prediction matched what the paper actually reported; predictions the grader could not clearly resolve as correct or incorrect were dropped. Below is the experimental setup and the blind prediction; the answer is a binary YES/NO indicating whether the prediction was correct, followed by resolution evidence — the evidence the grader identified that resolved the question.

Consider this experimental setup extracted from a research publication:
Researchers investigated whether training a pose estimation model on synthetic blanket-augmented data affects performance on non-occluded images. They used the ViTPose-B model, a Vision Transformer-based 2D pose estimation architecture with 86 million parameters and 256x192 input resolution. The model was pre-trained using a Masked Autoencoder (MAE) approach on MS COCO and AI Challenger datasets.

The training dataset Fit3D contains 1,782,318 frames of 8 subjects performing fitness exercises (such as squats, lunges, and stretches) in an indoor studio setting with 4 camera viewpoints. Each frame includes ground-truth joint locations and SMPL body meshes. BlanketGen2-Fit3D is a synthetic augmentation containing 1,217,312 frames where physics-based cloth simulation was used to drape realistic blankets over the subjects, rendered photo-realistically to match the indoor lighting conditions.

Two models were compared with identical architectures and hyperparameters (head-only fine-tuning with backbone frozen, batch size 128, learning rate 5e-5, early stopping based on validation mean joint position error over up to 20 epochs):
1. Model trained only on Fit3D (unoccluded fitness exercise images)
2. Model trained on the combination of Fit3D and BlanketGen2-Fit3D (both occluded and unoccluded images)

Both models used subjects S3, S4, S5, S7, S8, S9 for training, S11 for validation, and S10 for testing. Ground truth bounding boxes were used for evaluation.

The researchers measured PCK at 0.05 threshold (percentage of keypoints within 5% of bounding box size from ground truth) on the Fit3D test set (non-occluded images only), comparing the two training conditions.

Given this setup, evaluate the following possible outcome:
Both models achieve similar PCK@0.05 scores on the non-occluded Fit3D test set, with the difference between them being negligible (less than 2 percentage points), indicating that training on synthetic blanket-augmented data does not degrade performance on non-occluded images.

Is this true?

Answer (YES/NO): YES